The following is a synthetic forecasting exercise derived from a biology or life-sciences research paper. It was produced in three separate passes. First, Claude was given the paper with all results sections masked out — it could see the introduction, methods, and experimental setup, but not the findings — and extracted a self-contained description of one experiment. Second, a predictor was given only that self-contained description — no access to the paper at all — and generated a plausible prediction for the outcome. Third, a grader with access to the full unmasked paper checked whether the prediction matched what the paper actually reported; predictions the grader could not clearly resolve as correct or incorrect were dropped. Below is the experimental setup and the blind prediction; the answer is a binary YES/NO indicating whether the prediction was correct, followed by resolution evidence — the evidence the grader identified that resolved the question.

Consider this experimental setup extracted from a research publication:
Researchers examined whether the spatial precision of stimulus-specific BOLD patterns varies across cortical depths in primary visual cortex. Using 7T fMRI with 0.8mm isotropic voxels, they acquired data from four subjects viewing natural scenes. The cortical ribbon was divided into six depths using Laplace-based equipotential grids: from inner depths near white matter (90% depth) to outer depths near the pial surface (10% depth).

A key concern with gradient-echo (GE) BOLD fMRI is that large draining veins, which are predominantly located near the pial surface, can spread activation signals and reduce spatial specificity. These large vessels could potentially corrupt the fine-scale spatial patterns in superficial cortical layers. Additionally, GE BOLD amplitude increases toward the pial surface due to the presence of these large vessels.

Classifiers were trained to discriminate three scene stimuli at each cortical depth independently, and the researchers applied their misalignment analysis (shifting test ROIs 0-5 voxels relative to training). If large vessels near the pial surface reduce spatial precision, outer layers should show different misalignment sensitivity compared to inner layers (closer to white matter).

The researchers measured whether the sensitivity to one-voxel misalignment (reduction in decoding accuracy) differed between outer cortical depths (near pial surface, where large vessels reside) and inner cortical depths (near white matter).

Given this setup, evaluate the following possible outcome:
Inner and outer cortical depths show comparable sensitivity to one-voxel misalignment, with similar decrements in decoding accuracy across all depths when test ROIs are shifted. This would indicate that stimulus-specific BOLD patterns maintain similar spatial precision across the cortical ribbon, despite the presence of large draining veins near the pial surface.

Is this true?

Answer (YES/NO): YES